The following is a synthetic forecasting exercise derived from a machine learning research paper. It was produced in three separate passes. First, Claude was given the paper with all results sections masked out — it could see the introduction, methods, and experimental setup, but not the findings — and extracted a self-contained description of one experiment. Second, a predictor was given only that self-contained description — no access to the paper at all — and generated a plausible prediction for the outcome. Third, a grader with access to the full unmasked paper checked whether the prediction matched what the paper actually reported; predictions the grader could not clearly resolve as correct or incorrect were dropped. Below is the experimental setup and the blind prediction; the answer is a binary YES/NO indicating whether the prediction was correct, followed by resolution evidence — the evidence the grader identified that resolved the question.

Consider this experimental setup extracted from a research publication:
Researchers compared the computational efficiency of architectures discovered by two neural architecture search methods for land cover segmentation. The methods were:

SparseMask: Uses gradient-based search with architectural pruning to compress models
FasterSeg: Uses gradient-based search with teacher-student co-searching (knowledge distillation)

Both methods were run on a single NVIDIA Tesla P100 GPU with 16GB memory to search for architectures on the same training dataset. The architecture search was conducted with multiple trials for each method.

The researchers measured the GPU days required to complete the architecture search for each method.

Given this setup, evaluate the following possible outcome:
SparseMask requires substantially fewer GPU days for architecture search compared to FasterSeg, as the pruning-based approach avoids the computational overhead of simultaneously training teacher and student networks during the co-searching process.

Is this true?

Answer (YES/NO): YES